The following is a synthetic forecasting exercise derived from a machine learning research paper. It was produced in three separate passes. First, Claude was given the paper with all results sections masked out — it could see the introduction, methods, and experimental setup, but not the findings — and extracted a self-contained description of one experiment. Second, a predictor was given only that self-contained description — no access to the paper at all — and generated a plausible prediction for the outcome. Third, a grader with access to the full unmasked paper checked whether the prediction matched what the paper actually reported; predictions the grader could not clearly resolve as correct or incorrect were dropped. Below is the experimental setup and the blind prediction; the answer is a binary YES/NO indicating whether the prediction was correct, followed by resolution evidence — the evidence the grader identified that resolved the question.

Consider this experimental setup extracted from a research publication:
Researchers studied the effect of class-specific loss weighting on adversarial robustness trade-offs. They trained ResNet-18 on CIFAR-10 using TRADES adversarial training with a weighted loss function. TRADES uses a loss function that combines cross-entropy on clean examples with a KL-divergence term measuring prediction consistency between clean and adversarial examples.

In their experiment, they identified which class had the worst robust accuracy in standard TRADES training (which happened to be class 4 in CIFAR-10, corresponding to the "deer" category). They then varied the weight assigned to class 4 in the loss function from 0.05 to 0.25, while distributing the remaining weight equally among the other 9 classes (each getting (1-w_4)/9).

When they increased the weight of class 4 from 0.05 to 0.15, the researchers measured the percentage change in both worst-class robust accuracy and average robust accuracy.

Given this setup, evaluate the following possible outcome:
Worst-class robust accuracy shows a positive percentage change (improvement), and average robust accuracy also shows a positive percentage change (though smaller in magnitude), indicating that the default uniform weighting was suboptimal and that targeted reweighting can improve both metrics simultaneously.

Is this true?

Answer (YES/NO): NO